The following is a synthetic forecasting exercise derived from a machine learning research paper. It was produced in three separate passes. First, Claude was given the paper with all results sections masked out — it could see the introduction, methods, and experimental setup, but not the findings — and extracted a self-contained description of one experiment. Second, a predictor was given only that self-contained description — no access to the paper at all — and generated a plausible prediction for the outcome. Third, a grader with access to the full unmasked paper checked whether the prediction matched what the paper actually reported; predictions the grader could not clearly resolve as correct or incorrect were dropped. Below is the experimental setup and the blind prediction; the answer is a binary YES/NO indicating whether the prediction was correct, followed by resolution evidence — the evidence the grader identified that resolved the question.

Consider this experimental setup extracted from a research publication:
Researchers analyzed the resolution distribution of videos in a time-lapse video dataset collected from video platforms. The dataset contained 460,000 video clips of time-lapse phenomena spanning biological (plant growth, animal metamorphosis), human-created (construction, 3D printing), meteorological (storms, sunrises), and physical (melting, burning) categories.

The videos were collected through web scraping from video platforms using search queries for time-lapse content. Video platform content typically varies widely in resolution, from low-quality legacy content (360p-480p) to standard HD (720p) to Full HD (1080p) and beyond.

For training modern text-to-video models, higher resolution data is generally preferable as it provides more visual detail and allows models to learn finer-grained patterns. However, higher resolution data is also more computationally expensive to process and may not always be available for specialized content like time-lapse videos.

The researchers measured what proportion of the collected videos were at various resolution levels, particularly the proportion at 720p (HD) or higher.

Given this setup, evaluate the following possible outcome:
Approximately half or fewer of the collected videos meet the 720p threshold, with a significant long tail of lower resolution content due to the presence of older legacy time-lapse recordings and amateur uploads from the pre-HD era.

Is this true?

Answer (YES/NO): NO